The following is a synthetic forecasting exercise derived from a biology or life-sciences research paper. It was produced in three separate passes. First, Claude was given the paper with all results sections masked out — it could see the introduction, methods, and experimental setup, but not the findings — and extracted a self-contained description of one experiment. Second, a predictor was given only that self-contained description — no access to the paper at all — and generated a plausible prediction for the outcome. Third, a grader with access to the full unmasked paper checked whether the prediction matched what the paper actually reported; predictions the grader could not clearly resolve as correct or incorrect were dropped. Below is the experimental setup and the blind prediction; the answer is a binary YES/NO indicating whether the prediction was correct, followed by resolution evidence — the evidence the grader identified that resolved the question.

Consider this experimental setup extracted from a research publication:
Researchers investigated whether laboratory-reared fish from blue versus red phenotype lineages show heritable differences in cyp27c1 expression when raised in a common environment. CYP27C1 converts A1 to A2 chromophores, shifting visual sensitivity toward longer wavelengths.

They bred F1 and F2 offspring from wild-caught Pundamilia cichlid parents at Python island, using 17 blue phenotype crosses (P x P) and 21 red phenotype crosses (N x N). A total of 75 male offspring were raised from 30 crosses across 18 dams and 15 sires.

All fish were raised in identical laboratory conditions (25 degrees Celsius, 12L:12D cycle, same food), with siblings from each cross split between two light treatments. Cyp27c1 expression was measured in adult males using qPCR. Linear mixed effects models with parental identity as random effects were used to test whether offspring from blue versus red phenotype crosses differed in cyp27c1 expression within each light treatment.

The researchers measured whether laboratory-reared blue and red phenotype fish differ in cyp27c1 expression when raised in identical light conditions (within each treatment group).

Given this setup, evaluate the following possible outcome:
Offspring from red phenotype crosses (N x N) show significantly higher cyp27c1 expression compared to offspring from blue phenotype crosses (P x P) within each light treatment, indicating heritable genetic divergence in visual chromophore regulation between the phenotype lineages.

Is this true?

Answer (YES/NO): NO